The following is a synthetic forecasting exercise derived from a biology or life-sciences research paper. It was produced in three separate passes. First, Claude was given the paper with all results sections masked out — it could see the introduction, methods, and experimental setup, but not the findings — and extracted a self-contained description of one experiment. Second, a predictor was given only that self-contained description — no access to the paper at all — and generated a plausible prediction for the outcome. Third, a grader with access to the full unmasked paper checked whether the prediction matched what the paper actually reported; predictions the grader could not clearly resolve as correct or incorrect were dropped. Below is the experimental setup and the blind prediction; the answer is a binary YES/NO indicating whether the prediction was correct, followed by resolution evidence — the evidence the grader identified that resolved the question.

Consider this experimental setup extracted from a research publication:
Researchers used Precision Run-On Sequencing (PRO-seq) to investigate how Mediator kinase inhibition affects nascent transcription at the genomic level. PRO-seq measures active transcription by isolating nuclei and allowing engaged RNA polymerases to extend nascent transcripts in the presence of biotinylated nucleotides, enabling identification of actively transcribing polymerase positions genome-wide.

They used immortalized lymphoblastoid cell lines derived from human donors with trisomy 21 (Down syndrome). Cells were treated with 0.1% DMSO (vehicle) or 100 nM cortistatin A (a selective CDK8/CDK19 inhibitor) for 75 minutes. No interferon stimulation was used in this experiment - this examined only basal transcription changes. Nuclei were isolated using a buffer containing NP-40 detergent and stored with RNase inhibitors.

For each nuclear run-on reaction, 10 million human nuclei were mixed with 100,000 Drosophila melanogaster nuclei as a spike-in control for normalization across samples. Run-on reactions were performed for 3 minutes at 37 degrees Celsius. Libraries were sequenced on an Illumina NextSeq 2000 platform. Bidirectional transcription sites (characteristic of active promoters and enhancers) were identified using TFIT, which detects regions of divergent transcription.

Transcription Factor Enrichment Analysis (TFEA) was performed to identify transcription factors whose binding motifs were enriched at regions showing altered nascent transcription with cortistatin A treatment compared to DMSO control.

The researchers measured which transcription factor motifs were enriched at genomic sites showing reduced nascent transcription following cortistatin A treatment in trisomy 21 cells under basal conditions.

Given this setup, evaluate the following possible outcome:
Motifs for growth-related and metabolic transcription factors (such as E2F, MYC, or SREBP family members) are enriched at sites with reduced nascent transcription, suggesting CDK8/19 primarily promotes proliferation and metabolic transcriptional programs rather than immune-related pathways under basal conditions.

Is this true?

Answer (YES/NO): NO